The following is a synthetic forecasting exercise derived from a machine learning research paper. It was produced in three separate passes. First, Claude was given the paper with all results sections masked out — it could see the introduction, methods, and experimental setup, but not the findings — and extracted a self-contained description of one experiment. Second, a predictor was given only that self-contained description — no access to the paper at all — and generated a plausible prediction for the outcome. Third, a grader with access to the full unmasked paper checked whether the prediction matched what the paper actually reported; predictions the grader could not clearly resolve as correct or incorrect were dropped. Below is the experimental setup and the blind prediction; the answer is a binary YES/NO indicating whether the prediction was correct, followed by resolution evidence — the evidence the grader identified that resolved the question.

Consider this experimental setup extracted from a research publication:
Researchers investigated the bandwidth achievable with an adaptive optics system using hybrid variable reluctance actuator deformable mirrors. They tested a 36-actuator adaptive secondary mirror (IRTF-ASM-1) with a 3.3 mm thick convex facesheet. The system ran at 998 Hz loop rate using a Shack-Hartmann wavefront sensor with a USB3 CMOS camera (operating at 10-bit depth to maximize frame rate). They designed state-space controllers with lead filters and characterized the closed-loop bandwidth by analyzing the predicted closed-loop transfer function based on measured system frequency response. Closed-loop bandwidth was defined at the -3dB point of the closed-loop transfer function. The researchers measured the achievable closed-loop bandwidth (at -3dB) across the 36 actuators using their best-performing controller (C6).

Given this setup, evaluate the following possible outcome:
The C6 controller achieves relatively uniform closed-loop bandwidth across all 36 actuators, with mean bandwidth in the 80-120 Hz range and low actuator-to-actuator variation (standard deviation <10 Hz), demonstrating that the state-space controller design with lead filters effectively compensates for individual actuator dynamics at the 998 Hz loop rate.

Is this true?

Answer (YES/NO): NO